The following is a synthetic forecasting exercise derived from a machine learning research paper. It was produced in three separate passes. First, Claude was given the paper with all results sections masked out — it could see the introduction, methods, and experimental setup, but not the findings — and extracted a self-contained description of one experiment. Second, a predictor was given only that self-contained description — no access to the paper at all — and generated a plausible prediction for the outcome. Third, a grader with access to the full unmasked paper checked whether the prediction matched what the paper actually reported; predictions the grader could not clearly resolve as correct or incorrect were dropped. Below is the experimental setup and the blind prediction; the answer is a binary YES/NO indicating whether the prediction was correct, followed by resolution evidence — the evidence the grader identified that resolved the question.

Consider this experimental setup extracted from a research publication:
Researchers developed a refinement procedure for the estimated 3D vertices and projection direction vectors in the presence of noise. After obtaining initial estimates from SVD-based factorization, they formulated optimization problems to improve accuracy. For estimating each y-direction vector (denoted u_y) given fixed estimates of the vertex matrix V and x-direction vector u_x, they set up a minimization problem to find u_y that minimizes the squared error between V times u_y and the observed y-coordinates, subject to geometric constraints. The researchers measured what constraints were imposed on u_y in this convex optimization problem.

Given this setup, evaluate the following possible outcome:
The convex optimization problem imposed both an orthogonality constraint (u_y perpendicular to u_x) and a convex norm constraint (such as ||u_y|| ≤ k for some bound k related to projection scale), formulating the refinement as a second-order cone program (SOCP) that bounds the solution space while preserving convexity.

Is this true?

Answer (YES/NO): NO